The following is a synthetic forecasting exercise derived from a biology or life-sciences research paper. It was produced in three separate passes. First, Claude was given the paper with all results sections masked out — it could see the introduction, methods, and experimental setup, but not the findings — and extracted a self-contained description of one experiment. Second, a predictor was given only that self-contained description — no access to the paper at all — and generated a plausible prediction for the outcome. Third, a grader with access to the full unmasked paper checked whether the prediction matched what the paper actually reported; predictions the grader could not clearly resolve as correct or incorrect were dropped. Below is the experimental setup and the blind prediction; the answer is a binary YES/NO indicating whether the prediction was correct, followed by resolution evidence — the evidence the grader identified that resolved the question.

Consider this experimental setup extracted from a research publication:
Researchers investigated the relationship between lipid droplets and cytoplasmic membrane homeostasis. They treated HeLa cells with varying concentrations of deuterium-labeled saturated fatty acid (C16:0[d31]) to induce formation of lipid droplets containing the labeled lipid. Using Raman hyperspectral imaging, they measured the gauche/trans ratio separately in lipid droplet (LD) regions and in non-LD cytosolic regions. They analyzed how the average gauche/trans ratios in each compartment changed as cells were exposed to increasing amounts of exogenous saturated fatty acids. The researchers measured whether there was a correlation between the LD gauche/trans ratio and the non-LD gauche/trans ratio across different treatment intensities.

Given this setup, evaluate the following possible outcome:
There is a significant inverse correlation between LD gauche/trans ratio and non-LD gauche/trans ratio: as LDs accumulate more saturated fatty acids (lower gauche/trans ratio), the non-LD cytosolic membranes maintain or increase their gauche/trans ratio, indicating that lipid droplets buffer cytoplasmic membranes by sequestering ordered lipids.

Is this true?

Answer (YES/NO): NO